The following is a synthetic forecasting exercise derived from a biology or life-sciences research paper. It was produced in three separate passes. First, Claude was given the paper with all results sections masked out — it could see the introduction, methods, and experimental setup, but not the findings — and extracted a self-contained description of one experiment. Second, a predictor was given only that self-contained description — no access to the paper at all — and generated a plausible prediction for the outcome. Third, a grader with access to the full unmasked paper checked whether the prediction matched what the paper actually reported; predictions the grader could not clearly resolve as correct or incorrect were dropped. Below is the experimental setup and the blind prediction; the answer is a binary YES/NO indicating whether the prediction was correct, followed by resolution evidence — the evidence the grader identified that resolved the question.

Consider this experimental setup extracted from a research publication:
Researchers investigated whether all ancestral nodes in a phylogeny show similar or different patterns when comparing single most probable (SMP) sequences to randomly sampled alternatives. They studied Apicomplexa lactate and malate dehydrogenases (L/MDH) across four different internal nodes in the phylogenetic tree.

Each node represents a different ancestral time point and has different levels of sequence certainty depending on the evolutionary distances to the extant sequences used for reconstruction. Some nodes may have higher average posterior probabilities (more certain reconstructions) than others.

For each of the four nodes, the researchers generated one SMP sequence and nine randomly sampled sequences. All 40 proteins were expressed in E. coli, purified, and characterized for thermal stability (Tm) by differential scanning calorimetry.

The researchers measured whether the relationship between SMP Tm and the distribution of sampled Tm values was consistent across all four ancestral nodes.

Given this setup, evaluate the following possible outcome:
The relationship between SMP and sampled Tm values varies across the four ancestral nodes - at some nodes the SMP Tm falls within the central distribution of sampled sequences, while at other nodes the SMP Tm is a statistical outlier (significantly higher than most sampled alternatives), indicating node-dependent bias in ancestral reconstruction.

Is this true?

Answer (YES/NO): NO